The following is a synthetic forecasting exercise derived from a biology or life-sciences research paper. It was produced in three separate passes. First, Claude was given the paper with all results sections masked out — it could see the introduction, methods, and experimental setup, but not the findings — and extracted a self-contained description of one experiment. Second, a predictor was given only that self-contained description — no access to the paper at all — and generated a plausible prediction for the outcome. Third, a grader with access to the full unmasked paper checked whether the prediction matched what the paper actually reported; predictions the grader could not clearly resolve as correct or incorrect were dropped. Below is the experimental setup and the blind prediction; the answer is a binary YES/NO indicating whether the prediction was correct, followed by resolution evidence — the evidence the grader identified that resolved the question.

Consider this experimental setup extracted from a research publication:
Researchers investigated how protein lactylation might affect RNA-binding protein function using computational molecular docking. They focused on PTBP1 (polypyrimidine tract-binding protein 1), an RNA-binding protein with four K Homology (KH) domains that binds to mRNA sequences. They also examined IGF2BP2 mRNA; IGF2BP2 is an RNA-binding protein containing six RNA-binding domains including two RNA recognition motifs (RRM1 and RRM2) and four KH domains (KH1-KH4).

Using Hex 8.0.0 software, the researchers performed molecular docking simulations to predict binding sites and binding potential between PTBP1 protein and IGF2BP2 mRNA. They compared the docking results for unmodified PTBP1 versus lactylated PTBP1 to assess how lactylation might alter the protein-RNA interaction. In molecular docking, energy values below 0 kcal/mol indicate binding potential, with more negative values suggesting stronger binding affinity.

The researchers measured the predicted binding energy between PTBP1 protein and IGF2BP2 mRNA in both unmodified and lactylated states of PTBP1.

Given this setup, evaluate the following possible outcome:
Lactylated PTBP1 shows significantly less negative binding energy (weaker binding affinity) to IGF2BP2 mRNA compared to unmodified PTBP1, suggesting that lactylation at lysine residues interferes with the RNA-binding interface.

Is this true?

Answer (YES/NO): YES